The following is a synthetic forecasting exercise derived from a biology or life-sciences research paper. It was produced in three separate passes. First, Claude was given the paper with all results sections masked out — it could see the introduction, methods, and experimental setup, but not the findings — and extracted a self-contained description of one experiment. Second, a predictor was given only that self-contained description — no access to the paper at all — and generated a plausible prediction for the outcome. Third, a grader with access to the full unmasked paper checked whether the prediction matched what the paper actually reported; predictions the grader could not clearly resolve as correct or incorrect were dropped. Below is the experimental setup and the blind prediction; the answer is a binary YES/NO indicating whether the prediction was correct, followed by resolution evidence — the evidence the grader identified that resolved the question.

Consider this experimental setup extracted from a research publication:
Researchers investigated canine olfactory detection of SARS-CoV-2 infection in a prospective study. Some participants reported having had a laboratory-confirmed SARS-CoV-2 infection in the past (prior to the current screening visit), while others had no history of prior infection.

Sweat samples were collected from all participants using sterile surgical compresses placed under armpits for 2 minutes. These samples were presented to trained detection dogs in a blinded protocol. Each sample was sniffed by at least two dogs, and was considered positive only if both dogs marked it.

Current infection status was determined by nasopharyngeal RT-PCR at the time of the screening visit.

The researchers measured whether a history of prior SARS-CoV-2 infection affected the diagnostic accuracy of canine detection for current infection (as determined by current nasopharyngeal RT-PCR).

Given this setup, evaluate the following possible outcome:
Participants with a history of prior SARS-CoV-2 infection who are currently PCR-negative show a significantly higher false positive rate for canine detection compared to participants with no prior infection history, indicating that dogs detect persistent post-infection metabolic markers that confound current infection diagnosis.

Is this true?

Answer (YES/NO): NO